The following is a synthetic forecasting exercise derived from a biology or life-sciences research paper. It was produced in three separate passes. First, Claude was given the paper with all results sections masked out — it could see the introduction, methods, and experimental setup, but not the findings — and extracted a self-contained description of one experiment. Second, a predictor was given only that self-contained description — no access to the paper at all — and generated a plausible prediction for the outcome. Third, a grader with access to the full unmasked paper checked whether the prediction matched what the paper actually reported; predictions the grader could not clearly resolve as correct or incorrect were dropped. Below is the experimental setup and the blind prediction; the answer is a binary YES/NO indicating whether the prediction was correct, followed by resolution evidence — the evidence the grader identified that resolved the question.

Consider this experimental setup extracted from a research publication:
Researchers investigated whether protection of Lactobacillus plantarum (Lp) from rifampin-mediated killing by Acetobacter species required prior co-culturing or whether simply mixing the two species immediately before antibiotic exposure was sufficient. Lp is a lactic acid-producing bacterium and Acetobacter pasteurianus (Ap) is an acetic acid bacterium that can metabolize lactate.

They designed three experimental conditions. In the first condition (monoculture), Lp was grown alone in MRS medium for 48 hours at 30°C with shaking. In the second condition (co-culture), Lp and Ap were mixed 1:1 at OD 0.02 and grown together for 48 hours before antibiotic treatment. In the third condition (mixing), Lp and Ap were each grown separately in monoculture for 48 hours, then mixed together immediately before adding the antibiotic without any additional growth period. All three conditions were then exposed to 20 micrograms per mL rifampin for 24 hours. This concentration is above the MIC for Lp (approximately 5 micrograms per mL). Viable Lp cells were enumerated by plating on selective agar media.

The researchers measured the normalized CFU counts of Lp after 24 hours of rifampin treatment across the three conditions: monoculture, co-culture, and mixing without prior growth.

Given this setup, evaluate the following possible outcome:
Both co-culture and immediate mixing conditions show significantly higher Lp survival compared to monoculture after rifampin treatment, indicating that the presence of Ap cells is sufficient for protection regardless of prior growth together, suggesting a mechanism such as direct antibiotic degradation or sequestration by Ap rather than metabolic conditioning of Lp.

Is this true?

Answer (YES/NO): NO